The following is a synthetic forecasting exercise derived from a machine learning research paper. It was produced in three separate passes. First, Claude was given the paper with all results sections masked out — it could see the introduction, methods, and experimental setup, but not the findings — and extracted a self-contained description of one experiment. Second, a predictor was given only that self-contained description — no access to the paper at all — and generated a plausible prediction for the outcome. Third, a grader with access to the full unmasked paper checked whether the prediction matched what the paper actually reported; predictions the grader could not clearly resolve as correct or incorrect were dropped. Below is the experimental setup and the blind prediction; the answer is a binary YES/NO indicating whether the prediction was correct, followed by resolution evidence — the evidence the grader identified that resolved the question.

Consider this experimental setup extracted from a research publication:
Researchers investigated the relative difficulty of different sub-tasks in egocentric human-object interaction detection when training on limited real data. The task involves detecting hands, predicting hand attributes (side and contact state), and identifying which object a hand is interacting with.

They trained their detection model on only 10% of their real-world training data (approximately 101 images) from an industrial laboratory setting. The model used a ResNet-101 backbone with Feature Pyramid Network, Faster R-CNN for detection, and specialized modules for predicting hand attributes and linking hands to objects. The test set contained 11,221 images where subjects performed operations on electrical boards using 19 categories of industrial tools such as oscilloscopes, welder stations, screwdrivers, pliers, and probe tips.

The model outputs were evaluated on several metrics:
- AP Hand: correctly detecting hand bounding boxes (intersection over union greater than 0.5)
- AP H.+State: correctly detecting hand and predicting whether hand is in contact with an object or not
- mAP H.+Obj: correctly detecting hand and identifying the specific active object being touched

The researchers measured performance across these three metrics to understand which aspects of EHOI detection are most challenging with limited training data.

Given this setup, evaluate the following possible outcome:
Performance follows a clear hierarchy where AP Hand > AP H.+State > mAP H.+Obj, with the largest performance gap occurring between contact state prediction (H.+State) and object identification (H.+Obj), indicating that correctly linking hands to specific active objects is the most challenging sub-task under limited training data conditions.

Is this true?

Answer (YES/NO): NO